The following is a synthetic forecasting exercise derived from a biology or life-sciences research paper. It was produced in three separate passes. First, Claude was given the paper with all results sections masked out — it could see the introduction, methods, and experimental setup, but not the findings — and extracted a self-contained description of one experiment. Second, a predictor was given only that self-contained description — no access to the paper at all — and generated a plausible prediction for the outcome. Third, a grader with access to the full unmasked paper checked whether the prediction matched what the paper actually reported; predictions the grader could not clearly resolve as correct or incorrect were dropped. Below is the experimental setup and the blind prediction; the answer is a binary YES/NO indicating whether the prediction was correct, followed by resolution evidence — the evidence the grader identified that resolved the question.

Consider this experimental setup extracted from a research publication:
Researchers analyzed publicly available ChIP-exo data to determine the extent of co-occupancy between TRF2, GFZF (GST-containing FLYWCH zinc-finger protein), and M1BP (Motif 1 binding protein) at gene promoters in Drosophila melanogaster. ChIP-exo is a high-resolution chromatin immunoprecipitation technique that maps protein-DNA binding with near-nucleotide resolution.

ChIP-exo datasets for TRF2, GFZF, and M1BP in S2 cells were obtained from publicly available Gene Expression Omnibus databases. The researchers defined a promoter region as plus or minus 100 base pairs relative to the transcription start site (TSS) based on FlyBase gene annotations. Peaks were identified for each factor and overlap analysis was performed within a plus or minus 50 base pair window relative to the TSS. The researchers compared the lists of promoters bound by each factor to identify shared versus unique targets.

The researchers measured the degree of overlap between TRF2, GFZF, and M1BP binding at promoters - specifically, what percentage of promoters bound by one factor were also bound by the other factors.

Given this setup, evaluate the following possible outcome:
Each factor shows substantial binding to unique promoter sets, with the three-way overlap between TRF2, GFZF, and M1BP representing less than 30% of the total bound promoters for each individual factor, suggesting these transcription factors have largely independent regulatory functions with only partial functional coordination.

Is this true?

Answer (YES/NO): NO